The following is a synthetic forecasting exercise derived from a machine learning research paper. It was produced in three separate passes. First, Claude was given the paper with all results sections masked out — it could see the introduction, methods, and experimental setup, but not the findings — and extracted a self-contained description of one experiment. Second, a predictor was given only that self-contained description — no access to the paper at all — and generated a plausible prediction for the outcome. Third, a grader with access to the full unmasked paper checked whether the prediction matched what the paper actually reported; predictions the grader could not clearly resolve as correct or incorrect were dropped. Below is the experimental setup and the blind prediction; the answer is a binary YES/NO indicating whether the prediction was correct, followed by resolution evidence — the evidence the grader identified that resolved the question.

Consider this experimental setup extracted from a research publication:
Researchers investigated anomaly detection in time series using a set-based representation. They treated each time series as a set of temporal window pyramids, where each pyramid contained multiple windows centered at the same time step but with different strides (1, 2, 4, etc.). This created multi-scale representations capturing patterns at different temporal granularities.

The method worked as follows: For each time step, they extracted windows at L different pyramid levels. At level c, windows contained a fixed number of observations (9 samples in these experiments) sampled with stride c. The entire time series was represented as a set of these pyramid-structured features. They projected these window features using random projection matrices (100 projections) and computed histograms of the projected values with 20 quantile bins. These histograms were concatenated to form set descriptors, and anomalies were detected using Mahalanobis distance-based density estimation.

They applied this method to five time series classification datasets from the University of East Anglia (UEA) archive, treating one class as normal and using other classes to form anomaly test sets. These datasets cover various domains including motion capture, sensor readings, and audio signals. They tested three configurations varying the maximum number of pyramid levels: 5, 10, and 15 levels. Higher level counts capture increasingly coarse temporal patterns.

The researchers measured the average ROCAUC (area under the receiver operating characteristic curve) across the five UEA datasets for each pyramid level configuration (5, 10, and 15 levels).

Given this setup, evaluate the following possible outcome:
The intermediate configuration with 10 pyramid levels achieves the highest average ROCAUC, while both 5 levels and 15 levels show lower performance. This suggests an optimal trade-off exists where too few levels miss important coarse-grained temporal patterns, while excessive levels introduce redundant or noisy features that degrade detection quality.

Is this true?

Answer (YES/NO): NO